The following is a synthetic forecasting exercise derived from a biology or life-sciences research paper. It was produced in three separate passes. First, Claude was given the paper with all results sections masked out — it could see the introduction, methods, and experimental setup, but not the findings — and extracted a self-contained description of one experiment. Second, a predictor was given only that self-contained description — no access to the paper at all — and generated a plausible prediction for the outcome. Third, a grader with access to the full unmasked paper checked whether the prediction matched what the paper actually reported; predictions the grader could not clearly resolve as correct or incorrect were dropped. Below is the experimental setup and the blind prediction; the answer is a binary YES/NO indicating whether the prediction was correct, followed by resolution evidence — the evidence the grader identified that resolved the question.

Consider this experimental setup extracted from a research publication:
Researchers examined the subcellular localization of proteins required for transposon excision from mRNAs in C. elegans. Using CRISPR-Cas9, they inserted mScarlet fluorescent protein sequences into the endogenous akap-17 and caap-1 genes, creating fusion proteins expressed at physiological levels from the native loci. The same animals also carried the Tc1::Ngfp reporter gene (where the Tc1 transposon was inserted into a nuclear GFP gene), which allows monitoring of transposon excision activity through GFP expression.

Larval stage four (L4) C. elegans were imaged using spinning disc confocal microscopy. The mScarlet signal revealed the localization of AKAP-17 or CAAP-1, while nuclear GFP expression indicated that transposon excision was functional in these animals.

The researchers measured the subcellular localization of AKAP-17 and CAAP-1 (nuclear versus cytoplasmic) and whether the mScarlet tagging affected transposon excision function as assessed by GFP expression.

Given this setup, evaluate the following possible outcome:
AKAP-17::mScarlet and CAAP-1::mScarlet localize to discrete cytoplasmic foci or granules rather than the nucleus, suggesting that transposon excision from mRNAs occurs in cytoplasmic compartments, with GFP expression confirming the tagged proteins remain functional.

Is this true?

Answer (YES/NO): NO